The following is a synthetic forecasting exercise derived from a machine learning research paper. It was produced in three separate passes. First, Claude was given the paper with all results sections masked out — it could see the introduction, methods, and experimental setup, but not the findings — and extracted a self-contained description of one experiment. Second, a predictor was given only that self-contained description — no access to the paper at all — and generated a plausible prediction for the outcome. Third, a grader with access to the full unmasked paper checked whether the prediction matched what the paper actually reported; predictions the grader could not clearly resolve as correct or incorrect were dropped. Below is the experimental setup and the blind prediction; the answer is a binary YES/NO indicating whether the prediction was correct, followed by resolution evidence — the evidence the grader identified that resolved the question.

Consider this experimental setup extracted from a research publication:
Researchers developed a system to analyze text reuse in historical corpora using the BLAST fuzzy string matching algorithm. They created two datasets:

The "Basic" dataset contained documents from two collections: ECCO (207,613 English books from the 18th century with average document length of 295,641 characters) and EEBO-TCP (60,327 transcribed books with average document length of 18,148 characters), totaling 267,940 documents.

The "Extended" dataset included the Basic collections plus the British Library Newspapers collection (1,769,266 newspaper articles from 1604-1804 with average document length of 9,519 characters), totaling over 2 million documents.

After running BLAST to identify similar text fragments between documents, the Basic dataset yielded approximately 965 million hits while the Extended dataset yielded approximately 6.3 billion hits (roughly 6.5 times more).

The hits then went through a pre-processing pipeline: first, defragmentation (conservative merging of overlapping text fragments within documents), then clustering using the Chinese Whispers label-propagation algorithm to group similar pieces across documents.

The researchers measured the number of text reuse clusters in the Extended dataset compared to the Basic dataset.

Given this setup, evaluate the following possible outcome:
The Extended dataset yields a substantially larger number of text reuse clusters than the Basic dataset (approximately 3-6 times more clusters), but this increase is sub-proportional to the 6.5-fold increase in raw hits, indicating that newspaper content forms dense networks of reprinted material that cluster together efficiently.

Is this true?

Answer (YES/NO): NO